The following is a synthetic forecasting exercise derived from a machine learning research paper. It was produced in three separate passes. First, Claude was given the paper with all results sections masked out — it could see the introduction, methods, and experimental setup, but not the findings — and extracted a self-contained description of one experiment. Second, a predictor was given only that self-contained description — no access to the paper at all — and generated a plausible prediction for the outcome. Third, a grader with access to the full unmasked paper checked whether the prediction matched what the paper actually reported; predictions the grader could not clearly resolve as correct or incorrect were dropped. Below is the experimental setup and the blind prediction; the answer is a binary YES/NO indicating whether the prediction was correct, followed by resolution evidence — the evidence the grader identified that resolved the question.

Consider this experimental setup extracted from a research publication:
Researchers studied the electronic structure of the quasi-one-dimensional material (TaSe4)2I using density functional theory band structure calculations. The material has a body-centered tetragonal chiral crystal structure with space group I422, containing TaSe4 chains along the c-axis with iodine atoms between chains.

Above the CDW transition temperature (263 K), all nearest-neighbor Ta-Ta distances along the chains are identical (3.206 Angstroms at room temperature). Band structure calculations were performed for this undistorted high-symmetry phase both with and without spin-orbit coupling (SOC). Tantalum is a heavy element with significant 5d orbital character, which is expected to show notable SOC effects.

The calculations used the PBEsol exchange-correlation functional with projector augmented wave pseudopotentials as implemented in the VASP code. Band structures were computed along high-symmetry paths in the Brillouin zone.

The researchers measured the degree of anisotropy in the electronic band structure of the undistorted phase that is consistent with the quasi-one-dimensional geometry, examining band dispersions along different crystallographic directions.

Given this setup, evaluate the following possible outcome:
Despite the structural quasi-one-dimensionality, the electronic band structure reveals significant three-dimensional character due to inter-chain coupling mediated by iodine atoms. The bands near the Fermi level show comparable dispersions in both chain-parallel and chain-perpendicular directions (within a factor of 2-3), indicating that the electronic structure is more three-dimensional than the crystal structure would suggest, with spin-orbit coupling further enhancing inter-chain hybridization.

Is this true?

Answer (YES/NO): NO